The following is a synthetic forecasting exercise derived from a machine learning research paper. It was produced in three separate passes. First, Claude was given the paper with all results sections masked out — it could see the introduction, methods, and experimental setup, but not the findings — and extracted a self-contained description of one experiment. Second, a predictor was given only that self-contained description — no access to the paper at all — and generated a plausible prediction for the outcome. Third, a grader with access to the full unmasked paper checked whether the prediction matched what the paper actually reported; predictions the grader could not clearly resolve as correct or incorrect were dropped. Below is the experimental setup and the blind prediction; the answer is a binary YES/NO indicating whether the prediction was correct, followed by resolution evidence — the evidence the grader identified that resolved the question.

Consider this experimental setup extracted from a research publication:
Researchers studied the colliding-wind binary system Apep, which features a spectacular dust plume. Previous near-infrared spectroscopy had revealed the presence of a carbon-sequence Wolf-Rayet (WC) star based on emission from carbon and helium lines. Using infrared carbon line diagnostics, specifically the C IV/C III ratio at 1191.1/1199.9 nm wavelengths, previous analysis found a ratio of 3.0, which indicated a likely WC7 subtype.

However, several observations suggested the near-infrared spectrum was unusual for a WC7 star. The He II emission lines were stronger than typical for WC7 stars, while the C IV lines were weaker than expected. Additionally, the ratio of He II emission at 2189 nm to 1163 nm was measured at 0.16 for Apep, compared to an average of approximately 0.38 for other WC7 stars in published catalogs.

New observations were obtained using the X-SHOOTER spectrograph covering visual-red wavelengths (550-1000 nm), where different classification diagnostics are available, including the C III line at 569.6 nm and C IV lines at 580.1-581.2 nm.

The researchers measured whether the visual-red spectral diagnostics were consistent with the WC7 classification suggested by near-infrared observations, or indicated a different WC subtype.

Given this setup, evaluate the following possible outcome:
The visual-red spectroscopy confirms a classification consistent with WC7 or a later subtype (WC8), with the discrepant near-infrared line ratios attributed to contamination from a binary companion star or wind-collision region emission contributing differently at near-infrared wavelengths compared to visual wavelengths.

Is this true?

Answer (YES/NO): YES